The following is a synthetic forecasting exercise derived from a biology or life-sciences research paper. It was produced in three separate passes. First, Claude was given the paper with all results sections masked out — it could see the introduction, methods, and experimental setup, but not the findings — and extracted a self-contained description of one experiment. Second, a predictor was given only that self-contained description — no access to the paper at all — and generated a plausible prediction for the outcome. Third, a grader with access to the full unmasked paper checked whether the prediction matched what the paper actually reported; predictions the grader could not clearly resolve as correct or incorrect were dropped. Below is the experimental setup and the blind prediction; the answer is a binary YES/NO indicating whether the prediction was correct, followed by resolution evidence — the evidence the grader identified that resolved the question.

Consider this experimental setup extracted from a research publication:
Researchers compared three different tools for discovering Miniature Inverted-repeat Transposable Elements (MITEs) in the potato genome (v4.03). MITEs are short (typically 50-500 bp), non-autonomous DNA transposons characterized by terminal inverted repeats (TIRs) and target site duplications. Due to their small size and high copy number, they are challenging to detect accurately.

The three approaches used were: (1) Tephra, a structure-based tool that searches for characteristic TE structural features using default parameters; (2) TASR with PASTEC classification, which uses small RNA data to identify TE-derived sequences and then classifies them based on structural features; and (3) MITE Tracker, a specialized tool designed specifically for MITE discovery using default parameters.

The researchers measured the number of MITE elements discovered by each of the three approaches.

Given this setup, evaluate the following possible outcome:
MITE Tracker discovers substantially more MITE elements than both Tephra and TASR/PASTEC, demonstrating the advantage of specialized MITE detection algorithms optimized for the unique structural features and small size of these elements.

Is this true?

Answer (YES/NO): NO